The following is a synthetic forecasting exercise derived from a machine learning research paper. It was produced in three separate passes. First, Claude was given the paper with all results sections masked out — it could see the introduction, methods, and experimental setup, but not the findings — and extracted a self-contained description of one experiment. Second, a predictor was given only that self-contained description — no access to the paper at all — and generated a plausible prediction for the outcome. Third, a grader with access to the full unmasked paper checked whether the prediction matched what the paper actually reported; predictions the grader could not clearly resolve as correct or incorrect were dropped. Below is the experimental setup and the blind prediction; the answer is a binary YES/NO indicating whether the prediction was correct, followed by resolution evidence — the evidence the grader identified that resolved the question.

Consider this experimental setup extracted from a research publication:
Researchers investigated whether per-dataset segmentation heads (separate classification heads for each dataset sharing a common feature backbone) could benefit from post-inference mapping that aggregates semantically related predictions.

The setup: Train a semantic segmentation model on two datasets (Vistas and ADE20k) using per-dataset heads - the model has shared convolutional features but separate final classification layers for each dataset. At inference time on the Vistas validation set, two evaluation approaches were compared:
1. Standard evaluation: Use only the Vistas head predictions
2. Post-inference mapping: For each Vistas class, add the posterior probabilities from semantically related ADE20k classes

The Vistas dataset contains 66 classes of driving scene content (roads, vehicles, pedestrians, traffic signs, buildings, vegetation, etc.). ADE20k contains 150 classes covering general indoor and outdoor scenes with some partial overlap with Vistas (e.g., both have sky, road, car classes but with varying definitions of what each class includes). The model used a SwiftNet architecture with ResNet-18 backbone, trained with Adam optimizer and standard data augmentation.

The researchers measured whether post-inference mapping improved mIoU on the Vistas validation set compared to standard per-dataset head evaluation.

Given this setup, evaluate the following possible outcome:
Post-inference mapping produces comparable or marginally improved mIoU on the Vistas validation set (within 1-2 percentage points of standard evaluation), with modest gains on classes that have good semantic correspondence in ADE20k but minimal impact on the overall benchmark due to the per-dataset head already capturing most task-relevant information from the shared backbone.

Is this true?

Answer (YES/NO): YES